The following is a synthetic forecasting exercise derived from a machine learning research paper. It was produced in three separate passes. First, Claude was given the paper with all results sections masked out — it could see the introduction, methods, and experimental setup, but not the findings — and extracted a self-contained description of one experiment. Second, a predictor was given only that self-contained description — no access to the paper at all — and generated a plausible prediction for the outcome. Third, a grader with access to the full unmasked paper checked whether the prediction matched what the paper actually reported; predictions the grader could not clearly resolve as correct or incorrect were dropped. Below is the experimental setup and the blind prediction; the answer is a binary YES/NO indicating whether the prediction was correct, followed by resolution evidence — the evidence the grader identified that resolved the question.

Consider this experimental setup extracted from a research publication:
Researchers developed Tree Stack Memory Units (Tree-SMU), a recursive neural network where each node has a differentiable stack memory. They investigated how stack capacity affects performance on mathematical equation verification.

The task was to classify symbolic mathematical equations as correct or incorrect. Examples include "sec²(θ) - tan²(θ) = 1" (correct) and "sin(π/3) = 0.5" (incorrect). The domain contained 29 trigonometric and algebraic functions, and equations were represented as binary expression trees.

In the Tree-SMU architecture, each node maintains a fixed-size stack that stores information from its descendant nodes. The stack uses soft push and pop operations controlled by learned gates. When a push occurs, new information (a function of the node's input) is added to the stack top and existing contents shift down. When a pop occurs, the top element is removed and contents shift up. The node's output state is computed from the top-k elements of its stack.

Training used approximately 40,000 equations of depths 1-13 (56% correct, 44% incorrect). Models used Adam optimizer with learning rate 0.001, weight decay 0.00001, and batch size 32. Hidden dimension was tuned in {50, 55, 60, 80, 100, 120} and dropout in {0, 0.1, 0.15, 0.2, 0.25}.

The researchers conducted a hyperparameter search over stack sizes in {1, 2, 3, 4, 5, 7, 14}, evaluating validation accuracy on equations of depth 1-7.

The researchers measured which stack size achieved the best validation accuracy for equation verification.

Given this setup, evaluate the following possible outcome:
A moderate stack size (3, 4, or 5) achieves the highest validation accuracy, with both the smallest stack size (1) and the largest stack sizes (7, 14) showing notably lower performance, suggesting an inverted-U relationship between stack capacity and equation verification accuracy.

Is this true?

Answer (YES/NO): NO